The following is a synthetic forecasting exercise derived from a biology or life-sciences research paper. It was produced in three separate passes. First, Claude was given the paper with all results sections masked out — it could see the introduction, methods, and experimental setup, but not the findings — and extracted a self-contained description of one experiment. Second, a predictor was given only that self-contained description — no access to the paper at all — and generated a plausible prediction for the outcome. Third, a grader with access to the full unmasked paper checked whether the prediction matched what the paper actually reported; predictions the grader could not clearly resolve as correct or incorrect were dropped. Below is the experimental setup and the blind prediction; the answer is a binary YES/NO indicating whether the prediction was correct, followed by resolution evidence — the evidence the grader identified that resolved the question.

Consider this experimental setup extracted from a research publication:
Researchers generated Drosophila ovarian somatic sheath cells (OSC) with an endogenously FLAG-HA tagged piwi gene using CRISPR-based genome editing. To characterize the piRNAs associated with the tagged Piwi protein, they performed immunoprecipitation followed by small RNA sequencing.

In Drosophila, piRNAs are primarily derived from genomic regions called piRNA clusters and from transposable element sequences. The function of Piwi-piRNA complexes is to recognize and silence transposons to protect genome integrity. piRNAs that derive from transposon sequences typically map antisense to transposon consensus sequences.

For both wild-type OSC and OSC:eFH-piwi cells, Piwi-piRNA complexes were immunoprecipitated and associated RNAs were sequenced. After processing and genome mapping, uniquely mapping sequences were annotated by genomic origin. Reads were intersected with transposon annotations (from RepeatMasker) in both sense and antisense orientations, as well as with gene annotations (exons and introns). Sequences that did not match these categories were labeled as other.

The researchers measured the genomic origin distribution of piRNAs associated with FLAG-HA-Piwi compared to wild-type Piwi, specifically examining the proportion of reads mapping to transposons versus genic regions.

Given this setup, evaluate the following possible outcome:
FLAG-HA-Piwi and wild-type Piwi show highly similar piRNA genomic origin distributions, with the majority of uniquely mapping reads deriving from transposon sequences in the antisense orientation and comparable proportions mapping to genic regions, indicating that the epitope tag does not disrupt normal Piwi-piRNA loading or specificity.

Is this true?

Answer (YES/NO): YES